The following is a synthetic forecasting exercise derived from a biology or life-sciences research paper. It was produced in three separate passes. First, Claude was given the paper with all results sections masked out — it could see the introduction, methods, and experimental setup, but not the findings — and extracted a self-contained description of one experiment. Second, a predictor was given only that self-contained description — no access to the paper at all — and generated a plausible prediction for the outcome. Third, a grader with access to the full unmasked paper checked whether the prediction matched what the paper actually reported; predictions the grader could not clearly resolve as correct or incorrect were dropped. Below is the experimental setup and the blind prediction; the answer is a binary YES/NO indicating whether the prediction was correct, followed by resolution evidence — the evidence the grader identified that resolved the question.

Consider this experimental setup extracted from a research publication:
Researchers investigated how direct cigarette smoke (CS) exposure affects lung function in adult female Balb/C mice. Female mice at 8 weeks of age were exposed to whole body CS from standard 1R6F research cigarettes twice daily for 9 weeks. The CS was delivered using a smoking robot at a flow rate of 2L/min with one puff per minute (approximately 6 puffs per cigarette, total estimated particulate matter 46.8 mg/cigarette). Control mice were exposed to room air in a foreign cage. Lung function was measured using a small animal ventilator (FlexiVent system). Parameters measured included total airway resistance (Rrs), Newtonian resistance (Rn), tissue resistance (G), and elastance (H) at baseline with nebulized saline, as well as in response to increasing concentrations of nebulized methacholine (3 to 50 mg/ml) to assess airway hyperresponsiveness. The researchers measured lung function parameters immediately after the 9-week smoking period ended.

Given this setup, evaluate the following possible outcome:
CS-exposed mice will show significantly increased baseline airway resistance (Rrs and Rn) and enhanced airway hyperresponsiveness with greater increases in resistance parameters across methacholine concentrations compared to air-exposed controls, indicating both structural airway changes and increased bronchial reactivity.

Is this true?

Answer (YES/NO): NO